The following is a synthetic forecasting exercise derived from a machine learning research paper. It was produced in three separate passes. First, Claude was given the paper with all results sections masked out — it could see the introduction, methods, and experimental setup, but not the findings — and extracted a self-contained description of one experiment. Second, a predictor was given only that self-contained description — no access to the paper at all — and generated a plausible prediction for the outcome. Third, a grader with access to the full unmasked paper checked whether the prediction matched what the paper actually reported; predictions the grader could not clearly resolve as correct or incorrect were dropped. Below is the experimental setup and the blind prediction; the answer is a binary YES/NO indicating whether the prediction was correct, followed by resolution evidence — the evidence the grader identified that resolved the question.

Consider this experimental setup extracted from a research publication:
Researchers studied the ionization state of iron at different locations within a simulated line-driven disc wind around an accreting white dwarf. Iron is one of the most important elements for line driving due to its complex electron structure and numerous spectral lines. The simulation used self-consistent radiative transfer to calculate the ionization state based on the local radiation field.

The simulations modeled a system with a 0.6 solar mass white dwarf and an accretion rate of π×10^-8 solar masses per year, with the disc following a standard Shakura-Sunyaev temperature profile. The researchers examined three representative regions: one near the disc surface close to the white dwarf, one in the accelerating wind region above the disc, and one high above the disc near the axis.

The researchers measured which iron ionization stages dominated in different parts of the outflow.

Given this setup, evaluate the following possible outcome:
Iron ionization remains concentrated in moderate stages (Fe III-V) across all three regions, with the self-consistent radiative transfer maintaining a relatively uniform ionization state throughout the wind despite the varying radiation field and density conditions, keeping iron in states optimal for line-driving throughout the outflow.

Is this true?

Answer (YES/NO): NO